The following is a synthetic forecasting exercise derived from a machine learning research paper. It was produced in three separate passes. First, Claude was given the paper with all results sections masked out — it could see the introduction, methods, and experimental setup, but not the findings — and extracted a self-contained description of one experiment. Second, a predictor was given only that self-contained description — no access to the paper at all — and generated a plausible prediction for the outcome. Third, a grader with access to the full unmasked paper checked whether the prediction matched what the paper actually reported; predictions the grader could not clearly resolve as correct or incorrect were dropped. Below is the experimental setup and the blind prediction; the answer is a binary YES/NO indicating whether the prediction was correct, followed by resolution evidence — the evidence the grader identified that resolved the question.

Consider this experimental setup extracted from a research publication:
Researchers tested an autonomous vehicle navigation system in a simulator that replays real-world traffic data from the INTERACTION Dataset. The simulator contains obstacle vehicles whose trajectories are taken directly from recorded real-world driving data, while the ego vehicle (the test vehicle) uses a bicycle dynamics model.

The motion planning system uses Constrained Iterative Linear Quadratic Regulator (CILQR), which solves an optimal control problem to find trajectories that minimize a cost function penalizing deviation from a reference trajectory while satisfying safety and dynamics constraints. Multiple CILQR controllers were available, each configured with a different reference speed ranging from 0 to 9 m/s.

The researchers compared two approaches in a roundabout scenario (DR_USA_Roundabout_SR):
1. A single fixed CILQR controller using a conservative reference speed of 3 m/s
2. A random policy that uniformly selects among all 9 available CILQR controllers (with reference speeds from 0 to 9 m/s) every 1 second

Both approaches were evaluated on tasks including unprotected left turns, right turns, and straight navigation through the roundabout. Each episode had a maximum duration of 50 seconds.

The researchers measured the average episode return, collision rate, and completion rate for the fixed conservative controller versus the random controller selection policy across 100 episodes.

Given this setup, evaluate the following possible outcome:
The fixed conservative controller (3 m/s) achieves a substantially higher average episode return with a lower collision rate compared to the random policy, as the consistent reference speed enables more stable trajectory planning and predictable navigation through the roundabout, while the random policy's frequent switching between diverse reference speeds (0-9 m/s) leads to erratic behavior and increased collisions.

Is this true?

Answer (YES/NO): YES